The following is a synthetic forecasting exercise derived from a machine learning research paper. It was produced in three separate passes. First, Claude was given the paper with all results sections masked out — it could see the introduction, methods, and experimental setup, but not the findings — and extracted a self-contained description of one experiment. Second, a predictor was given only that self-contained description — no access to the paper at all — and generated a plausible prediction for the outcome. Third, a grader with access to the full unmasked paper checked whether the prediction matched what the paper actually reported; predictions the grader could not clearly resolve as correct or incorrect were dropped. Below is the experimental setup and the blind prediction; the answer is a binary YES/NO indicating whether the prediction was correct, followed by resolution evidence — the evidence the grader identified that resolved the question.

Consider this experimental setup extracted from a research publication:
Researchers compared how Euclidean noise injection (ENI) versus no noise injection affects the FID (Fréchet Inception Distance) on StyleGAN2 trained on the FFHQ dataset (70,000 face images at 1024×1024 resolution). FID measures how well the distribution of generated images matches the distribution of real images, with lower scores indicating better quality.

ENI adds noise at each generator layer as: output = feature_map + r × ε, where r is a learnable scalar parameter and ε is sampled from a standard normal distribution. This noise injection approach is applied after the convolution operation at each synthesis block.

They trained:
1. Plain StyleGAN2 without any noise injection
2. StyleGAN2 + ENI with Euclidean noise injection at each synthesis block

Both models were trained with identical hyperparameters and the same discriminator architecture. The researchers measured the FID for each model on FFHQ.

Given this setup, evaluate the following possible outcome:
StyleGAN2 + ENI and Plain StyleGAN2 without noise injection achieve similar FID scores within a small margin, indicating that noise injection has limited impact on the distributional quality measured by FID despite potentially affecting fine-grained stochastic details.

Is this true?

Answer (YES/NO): YES